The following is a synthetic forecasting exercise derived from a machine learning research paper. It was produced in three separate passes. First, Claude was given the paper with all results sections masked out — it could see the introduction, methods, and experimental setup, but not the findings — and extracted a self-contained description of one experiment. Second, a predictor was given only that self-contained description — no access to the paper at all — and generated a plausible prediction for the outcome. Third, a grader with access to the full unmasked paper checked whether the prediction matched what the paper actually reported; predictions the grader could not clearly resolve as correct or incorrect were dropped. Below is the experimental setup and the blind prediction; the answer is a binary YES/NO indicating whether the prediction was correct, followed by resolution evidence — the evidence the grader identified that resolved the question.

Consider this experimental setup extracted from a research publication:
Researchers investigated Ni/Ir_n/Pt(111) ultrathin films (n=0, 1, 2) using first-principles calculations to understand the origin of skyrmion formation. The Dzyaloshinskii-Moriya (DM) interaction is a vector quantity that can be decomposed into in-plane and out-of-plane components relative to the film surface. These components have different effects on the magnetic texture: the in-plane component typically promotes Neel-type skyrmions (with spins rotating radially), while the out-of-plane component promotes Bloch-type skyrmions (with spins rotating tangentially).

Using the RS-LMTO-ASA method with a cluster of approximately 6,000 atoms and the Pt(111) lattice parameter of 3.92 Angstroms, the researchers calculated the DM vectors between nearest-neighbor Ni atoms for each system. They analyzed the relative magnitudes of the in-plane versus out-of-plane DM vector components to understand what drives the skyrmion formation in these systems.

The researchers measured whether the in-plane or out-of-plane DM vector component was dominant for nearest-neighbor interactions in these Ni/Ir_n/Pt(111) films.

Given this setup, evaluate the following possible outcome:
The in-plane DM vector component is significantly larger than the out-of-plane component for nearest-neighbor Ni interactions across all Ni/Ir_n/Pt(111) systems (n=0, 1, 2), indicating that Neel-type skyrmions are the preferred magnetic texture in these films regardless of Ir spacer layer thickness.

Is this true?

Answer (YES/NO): YES